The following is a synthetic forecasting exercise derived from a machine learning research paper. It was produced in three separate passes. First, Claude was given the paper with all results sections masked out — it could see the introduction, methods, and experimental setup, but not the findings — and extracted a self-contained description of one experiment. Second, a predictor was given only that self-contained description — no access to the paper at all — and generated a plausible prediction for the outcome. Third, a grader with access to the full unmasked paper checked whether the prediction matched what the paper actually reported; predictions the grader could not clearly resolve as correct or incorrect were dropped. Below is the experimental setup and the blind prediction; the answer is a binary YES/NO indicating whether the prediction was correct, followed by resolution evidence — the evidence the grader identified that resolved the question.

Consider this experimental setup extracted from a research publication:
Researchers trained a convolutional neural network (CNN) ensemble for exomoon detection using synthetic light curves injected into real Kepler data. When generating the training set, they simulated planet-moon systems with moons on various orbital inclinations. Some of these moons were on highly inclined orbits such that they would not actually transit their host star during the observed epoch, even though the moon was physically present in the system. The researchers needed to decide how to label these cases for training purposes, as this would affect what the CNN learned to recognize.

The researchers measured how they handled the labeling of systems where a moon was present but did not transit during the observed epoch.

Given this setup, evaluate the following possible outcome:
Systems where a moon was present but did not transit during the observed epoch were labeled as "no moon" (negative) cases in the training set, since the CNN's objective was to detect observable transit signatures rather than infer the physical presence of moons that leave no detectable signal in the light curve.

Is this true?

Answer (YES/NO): YES